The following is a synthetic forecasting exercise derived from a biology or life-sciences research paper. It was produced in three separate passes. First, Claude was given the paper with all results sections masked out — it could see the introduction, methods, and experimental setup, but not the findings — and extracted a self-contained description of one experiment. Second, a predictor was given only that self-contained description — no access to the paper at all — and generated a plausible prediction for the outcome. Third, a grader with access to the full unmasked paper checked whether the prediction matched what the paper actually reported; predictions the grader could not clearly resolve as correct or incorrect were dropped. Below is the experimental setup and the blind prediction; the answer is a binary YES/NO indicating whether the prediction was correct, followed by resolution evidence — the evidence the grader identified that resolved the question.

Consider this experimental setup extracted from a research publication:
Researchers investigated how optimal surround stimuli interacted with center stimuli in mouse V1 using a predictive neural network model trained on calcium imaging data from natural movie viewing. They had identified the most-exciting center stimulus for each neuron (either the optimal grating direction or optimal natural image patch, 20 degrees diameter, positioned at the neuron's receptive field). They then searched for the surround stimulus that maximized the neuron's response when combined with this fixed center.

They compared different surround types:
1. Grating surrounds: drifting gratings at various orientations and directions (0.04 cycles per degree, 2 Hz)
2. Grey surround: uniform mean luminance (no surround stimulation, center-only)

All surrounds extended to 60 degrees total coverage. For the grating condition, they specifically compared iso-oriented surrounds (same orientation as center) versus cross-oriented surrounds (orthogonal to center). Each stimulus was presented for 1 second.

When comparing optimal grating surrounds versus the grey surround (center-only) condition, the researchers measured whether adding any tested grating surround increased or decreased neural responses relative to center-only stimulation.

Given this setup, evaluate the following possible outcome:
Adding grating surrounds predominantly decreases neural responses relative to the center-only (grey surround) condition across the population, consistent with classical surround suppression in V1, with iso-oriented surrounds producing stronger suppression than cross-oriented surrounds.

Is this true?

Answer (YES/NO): NO